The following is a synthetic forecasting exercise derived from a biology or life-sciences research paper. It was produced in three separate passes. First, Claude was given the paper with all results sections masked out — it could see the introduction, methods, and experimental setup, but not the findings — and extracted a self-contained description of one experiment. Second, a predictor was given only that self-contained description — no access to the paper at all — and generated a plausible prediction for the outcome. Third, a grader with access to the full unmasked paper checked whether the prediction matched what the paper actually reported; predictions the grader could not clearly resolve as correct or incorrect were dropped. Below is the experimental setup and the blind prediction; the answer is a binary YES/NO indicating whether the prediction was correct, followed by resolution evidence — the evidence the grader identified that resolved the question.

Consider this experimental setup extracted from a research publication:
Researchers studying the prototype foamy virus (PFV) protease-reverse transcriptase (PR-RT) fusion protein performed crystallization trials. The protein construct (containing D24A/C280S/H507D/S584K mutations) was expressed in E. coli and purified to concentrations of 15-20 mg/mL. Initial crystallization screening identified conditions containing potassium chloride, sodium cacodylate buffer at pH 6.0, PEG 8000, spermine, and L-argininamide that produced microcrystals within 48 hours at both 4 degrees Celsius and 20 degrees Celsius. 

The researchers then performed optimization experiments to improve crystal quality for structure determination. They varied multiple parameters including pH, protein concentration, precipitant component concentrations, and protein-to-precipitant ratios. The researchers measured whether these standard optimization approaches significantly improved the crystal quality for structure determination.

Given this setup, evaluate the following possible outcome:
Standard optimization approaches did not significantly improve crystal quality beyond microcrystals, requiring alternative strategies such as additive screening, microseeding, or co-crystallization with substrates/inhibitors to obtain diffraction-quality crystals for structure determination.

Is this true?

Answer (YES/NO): YES